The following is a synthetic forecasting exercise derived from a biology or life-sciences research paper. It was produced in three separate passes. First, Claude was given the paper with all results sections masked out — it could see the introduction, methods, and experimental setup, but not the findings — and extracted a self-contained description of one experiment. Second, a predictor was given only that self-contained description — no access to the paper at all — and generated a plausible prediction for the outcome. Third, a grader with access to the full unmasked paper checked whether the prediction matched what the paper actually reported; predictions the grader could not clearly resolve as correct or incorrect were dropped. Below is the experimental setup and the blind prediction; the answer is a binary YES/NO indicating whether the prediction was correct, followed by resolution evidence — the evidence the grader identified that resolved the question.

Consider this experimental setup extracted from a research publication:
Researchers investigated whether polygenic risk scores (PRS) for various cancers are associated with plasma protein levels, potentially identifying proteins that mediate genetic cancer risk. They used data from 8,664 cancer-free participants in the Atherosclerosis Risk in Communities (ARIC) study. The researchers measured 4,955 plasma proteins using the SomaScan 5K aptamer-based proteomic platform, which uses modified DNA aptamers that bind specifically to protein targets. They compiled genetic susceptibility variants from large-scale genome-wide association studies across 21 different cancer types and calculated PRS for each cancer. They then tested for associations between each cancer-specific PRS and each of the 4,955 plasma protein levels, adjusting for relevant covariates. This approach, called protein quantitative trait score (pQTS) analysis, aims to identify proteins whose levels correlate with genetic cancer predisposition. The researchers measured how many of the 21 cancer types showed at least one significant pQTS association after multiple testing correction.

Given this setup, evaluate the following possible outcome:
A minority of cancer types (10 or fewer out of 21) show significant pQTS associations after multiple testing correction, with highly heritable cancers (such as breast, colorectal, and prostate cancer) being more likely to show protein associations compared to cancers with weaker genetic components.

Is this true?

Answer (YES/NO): NO